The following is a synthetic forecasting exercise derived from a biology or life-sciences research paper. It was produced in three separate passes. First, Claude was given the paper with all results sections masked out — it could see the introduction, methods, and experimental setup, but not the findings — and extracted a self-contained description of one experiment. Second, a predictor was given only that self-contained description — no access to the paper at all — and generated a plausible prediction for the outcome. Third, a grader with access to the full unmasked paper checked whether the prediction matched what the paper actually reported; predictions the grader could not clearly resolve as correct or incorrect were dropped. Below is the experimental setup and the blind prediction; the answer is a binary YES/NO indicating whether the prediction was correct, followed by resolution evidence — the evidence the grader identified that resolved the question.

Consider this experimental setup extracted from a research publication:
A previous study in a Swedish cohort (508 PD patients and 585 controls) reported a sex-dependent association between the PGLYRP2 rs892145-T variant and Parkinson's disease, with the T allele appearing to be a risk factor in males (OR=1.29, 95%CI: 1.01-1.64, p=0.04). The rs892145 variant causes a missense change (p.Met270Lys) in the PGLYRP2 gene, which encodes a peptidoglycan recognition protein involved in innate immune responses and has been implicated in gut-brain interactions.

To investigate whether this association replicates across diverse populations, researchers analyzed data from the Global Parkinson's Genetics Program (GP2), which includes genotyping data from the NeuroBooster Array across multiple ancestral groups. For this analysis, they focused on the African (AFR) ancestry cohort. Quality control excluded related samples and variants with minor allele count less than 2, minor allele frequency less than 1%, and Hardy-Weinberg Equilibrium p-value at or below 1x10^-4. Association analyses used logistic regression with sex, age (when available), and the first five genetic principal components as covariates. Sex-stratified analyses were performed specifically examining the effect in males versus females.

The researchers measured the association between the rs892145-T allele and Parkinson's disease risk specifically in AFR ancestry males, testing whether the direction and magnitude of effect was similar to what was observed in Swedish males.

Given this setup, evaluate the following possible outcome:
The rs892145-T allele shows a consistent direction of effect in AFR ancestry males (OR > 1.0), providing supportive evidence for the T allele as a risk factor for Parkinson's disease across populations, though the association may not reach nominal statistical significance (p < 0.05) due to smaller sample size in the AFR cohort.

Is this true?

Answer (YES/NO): NO